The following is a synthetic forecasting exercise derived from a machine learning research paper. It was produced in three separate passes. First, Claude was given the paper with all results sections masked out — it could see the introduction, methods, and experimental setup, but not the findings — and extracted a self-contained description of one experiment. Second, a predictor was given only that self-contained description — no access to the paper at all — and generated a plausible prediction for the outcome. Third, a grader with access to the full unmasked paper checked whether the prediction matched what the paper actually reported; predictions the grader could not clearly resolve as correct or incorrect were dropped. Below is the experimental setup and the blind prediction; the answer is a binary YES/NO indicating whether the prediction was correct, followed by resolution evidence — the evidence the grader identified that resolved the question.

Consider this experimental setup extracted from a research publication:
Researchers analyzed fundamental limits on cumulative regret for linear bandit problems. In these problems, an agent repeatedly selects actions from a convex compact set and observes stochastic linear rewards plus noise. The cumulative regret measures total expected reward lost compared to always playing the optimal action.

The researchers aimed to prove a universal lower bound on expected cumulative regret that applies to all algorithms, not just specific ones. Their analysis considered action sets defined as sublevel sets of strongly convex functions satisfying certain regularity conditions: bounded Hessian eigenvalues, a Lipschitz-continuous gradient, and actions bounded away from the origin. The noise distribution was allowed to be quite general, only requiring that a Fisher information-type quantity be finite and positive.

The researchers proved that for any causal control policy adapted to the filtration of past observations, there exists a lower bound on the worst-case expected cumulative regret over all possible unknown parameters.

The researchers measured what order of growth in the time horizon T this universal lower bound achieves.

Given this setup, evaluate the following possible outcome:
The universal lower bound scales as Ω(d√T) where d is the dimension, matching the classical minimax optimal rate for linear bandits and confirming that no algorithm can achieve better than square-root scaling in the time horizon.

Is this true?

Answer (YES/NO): NO